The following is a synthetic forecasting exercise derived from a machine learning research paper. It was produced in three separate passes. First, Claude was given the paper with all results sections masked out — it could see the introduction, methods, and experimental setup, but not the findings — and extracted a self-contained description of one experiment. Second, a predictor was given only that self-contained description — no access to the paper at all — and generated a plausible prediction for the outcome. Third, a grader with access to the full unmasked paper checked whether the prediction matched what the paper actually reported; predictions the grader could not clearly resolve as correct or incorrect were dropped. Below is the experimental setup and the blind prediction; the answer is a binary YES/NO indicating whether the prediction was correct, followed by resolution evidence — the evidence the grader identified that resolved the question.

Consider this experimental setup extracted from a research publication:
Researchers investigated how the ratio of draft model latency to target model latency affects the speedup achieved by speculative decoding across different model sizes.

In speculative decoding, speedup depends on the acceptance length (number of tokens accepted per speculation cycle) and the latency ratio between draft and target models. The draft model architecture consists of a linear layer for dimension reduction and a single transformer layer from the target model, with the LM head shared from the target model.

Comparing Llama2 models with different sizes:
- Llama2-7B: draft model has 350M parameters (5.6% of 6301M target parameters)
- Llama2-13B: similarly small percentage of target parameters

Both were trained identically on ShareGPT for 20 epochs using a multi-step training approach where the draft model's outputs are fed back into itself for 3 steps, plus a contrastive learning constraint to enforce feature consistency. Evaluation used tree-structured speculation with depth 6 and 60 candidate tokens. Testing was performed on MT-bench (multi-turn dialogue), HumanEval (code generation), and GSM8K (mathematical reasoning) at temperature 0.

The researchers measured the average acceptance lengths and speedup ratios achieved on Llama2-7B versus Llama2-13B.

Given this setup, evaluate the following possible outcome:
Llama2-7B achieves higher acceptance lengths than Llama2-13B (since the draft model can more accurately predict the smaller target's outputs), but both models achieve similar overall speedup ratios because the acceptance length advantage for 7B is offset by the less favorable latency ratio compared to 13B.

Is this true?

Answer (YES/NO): NO